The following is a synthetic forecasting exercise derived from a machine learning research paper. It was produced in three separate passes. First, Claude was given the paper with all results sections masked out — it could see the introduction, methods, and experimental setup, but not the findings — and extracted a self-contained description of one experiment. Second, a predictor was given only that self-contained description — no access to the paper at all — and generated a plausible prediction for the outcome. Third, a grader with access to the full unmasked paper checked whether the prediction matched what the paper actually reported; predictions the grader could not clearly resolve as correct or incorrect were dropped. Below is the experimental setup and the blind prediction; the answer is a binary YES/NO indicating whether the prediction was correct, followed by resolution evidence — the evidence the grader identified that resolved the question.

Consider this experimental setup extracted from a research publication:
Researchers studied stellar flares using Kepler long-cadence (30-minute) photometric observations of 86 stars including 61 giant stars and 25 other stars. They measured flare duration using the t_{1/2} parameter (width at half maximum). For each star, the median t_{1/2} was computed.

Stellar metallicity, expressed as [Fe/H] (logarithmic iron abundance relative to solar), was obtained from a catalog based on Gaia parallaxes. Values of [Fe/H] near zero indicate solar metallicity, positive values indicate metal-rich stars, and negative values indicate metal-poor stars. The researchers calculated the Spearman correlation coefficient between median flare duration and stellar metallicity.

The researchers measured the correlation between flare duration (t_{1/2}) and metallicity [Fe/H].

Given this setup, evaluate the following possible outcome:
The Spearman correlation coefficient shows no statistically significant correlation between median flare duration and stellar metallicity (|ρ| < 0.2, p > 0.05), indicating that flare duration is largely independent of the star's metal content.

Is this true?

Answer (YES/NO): NO